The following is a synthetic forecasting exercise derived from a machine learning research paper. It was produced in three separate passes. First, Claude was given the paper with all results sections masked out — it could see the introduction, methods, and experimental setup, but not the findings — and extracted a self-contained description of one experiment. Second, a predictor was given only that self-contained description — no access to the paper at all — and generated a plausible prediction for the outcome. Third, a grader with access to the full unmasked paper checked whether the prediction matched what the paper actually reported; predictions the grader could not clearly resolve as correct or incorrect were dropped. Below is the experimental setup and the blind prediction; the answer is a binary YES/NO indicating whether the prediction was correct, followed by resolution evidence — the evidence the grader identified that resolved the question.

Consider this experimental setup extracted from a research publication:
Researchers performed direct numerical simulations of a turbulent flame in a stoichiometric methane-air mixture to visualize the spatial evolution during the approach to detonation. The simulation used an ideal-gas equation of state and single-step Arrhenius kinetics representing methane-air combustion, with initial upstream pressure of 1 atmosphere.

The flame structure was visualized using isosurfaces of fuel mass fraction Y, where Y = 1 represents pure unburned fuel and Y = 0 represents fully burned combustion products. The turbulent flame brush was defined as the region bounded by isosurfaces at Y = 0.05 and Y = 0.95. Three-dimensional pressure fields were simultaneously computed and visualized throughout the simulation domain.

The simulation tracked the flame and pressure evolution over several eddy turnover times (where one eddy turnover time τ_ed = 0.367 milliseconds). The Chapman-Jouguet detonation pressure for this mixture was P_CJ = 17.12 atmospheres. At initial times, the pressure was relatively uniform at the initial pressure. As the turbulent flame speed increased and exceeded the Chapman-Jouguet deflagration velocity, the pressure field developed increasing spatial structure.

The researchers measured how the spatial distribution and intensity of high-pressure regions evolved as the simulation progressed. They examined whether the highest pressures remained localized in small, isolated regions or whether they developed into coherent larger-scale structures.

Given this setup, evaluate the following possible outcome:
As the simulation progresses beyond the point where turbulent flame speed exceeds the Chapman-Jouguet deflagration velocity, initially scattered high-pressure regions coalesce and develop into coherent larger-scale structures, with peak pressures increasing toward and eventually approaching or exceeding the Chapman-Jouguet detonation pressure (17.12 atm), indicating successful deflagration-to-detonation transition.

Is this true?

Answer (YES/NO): YES